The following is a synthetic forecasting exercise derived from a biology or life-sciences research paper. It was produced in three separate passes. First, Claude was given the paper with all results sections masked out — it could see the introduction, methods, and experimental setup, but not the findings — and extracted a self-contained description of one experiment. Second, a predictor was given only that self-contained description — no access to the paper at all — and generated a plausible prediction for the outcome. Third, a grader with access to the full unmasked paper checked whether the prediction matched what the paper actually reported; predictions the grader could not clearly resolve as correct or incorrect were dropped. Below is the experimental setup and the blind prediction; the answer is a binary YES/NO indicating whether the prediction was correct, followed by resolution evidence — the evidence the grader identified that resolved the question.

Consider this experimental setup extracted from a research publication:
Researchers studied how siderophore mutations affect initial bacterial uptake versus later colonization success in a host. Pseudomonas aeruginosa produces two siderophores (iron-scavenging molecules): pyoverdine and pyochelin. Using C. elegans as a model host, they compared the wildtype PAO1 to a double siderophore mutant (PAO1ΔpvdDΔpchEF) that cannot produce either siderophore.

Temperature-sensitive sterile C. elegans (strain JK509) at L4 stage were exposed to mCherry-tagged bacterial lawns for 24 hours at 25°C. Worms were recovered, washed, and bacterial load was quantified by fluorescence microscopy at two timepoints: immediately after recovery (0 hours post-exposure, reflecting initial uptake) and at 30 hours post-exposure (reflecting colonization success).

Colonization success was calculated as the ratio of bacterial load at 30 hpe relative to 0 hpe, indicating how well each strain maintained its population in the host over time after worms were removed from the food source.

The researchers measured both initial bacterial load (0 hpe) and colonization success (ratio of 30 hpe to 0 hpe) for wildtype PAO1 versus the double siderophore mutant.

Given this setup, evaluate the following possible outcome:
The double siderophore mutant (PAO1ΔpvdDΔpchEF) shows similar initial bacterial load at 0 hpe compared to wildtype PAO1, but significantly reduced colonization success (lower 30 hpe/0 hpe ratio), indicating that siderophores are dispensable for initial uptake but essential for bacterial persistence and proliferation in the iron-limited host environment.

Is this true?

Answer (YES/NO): YES